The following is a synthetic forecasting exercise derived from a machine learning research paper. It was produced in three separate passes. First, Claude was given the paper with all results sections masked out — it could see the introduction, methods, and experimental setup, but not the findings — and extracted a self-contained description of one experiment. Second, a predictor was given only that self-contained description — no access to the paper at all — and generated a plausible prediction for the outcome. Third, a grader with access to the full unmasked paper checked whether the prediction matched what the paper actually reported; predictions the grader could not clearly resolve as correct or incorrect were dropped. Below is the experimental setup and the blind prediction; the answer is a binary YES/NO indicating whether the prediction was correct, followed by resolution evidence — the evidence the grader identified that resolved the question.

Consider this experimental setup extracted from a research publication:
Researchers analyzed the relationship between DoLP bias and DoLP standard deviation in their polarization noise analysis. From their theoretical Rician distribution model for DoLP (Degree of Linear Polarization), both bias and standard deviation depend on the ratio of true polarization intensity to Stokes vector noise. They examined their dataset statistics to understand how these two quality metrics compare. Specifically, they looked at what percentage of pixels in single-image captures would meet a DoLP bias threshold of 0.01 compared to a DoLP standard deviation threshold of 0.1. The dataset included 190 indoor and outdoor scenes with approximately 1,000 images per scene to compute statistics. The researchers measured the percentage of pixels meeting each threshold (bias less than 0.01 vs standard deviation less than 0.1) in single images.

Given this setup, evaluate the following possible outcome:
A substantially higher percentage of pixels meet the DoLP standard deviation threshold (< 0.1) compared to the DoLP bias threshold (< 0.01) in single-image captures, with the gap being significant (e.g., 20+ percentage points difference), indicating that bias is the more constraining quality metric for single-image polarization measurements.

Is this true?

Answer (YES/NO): YES